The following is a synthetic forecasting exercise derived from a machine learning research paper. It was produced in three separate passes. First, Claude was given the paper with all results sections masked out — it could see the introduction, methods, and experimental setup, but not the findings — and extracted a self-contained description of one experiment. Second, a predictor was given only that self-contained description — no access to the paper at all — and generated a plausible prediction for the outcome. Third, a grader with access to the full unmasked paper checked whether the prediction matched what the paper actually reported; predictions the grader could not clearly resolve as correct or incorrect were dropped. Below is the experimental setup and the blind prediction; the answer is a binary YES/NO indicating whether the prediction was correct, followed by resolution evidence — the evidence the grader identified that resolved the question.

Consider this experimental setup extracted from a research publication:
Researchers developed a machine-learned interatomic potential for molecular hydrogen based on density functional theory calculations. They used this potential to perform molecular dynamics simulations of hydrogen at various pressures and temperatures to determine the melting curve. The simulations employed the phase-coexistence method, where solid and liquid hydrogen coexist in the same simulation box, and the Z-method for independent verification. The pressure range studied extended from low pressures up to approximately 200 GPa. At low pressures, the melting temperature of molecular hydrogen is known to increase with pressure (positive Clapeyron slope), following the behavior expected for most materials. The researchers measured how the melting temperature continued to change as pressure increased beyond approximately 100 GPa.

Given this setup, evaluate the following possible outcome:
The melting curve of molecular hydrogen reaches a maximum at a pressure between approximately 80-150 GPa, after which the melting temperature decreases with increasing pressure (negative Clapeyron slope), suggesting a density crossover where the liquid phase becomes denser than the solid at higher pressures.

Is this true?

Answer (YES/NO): YES